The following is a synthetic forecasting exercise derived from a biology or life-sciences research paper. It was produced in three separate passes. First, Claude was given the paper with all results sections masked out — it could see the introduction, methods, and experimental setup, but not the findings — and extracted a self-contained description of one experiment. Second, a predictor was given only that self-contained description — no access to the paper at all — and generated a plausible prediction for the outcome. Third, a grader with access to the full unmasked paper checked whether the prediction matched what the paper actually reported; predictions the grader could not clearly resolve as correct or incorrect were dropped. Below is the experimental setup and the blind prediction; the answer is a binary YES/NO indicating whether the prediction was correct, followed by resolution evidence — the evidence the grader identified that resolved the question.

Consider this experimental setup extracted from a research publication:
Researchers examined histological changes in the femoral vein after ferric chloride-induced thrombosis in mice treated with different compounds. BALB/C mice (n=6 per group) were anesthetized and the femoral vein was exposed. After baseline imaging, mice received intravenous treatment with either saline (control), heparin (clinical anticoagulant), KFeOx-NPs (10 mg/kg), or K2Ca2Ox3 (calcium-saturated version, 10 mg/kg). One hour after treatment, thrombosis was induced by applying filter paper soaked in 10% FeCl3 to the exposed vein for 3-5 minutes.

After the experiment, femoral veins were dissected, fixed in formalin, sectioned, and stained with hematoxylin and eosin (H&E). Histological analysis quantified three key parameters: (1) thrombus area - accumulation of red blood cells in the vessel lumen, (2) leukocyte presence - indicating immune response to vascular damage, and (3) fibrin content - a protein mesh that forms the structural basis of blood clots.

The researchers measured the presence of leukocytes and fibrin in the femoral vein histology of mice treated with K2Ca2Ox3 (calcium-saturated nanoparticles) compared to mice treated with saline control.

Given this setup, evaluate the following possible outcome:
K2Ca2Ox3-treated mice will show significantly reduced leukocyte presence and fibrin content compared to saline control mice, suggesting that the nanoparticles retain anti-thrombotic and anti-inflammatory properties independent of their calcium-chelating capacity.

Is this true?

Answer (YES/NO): NO